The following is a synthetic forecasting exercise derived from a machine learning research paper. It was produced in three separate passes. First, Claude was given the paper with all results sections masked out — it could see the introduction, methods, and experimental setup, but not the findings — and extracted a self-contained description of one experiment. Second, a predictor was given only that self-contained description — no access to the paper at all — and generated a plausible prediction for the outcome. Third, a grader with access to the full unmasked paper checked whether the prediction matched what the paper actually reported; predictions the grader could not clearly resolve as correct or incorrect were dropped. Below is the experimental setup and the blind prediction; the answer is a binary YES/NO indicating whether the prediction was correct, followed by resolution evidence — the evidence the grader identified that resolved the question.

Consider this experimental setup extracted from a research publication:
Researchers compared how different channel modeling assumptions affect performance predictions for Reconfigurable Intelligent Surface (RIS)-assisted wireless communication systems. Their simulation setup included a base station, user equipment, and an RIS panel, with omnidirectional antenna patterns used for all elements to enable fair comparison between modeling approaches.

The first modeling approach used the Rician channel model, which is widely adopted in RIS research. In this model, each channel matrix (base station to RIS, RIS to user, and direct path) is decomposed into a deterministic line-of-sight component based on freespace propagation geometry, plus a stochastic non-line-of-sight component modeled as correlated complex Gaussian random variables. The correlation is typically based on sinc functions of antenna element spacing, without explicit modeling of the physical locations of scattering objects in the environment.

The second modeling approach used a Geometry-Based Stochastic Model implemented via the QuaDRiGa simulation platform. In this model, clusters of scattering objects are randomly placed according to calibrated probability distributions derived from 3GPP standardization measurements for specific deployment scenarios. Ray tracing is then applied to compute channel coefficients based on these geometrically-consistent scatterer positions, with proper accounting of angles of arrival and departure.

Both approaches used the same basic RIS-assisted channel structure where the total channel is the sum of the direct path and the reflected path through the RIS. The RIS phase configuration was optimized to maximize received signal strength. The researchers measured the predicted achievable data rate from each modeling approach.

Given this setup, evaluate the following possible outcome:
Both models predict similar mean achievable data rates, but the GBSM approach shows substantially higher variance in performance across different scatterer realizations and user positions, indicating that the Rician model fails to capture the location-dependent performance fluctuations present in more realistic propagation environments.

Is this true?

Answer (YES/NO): NO